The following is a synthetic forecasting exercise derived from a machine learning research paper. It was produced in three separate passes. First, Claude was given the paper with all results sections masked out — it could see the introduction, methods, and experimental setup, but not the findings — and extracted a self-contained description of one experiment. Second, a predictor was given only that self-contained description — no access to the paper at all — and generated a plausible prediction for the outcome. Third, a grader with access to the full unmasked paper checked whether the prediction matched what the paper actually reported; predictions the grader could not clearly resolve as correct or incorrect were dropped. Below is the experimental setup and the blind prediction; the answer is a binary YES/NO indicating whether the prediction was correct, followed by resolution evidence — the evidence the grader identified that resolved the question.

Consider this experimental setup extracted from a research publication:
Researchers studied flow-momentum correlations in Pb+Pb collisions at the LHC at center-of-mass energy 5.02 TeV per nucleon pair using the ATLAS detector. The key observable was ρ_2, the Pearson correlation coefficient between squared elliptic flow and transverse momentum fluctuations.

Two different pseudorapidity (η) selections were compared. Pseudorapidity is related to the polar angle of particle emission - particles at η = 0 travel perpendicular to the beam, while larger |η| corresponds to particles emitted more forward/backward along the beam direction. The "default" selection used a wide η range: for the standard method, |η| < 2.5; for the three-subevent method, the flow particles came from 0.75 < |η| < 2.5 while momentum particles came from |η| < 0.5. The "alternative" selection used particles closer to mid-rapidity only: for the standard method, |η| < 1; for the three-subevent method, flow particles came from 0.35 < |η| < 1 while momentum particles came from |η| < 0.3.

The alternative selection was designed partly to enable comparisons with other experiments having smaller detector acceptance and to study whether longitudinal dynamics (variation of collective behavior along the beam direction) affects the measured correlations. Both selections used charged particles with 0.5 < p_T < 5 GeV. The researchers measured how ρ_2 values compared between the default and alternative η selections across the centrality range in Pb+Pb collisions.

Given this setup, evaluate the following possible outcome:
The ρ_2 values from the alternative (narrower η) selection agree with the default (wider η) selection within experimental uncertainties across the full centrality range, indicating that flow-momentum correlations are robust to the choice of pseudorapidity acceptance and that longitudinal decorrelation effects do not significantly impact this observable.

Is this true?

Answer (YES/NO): NO